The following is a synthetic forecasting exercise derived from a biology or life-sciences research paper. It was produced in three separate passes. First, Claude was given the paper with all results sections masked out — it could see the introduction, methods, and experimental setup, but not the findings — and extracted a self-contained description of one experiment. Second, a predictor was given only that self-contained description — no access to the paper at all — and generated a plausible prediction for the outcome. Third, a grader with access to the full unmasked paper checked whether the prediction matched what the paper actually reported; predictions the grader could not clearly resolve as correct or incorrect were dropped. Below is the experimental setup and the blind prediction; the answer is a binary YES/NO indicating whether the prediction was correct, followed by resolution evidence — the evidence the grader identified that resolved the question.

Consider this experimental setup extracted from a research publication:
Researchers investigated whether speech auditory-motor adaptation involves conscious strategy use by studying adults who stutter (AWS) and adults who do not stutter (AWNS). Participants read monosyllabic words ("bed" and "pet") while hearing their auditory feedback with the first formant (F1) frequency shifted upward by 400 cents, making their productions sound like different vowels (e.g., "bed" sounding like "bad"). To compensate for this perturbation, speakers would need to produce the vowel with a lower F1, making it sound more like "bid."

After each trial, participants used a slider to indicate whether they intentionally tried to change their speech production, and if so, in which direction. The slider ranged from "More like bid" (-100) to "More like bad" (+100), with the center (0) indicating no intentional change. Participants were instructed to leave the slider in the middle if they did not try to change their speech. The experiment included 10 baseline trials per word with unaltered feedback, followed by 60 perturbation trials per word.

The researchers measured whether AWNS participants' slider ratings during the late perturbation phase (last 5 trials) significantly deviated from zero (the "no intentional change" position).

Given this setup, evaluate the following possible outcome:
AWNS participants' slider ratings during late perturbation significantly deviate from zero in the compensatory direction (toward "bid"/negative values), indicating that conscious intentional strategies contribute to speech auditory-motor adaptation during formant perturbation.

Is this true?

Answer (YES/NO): NO